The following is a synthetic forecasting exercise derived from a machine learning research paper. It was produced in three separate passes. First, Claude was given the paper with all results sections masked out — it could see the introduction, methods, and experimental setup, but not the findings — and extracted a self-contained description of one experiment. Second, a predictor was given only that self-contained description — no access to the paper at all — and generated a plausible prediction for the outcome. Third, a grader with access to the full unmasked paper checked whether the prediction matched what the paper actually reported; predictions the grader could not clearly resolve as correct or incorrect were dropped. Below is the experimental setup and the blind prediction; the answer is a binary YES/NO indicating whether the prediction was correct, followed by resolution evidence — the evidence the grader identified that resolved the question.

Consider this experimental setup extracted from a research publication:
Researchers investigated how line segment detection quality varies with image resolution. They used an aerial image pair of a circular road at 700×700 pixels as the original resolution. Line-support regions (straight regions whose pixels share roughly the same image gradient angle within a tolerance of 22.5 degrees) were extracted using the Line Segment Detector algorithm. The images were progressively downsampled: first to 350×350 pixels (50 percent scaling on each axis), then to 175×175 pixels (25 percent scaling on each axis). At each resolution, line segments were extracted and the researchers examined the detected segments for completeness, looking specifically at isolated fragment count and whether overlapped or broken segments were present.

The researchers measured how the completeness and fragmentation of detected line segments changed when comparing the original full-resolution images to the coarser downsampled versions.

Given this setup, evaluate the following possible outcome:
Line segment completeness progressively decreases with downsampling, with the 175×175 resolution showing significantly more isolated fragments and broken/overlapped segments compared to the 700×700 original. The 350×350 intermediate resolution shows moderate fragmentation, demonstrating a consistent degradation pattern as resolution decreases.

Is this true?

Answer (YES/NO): NO